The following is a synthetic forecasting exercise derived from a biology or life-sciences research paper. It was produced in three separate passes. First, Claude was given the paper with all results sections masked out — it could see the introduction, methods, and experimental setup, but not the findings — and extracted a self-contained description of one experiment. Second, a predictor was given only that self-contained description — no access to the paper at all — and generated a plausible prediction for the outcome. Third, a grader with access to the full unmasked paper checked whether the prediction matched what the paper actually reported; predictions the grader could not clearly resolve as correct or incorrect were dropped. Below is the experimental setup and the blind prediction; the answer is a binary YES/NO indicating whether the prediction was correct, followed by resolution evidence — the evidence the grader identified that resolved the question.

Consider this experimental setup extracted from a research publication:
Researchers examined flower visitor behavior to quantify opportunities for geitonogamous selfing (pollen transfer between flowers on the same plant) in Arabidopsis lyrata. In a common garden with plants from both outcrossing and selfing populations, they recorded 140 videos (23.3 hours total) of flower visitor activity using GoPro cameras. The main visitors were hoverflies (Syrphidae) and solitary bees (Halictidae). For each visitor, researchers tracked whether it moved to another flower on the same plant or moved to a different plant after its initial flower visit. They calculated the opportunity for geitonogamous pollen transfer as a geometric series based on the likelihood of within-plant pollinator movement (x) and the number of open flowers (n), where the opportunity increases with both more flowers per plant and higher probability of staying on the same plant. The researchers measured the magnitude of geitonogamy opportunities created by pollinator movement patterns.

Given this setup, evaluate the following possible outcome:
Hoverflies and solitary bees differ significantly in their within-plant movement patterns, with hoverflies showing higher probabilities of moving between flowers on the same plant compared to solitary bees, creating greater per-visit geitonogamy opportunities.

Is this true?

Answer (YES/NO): NO